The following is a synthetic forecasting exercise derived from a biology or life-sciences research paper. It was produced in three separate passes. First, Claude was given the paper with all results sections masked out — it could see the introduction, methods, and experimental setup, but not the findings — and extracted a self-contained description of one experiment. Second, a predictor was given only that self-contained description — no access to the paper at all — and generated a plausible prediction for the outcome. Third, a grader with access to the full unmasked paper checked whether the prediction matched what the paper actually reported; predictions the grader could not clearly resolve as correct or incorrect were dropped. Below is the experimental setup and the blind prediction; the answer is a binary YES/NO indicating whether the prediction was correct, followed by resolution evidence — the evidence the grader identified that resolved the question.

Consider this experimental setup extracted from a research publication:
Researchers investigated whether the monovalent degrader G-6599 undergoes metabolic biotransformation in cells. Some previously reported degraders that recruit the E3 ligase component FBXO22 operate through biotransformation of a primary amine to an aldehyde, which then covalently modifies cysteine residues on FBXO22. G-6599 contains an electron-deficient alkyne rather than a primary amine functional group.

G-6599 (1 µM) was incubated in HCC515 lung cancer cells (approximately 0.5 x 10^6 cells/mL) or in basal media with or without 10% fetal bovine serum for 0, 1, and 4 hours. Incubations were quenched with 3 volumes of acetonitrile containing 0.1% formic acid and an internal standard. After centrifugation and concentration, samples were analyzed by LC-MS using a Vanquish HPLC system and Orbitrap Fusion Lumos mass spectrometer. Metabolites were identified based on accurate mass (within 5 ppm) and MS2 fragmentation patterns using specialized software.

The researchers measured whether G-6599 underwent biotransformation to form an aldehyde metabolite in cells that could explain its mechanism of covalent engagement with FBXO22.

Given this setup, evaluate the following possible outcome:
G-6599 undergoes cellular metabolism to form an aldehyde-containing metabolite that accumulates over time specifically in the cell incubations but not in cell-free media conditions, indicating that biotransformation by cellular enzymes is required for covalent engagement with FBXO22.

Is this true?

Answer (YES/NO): NO